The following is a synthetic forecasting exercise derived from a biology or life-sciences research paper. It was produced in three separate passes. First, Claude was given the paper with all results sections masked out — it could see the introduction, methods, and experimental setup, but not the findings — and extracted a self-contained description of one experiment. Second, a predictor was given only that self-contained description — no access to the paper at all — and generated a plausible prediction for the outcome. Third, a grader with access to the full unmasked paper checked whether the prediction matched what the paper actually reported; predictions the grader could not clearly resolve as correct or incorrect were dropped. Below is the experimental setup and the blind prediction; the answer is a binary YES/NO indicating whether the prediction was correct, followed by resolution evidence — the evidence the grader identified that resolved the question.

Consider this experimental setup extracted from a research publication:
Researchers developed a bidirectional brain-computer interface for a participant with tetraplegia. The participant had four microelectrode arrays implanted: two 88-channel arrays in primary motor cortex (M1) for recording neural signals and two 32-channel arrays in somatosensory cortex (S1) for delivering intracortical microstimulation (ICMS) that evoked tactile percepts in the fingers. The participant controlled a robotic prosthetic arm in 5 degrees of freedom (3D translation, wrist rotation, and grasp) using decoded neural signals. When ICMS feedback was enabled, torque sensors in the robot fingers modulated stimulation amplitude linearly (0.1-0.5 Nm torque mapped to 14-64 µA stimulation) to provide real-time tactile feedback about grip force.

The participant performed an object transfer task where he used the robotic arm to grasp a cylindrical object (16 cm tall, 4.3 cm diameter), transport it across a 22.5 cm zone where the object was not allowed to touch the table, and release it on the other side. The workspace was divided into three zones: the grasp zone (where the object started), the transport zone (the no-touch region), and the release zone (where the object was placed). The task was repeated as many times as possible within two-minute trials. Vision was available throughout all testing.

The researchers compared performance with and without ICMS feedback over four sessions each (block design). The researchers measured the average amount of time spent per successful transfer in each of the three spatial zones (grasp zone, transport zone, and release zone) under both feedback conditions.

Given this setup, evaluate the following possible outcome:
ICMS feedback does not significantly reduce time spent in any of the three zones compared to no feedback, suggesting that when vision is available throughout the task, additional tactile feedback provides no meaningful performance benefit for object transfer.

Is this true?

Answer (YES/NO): NO